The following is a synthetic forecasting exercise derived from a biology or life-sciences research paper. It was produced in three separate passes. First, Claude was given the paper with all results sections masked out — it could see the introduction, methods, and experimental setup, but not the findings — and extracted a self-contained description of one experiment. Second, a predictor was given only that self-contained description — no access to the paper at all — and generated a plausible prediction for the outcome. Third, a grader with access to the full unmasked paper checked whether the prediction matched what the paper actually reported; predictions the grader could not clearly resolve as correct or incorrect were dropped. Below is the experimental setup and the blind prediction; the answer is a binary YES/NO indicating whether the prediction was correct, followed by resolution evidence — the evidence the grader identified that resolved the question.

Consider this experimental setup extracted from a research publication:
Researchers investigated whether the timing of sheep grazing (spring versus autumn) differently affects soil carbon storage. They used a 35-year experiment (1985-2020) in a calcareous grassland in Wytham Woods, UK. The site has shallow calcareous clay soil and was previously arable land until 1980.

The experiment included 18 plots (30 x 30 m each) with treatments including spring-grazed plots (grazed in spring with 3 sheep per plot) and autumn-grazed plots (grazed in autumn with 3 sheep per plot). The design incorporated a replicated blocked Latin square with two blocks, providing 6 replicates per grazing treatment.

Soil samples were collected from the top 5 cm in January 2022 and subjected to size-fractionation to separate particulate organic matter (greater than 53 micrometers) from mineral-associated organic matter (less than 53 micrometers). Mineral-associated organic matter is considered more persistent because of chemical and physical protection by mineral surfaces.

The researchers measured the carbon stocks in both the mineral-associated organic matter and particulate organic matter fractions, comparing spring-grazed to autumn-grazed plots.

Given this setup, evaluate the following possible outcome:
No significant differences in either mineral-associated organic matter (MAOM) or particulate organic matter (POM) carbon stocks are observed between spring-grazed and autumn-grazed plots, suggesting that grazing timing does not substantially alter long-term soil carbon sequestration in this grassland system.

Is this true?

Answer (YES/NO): YES